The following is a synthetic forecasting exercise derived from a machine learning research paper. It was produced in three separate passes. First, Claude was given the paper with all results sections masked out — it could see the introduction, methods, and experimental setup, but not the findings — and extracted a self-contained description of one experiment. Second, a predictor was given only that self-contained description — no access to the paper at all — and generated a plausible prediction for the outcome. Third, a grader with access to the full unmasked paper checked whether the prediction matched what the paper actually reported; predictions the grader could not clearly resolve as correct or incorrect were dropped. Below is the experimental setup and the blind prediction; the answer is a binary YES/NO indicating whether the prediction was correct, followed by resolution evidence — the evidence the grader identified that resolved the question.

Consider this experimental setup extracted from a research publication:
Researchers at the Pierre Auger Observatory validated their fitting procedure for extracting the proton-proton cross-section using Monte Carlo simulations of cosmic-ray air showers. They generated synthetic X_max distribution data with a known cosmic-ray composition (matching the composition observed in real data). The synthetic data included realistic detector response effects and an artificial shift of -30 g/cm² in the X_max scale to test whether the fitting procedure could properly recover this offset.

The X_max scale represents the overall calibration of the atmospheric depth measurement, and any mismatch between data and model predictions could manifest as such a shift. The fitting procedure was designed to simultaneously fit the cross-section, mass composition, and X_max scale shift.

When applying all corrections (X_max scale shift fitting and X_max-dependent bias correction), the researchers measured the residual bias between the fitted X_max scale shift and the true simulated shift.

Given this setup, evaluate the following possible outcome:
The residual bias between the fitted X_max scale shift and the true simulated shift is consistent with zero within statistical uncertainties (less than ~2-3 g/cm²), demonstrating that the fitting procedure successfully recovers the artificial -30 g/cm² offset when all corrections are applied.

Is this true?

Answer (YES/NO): NO